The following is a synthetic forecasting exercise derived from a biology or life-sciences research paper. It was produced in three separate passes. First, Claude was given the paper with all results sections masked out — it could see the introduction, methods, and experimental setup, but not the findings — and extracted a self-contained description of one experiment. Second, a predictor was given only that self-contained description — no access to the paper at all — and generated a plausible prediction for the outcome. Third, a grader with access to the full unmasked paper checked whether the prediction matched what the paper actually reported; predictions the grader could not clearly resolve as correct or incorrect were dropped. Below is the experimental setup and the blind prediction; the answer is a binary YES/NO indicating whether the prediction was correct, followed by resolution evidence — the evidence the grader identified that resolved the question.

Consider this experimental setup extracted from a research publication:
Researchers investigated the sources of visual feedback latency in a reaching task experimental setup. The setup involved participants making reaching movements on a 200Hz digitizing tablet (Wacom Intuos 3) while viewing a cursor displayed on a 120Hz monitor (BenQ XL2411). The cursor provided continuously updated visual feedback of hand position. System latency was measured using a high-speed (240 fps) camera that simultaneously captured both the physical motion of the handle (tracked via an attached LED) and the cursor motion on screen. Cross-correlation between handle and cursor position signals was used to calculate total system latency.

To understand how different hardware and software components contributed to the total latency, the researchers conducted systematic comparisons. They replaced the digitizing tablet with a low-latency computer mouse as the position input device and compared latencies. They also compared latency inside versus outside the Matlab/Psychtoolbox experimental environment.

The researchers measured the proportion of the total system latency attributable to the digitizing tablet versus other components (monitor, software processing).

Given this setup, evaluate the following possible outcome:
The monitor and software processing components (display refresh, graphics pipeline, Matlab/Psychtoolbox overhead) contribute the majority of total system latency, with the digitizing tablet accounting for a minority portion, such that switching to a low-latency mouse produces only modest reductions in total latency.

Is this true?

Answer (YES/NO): NO